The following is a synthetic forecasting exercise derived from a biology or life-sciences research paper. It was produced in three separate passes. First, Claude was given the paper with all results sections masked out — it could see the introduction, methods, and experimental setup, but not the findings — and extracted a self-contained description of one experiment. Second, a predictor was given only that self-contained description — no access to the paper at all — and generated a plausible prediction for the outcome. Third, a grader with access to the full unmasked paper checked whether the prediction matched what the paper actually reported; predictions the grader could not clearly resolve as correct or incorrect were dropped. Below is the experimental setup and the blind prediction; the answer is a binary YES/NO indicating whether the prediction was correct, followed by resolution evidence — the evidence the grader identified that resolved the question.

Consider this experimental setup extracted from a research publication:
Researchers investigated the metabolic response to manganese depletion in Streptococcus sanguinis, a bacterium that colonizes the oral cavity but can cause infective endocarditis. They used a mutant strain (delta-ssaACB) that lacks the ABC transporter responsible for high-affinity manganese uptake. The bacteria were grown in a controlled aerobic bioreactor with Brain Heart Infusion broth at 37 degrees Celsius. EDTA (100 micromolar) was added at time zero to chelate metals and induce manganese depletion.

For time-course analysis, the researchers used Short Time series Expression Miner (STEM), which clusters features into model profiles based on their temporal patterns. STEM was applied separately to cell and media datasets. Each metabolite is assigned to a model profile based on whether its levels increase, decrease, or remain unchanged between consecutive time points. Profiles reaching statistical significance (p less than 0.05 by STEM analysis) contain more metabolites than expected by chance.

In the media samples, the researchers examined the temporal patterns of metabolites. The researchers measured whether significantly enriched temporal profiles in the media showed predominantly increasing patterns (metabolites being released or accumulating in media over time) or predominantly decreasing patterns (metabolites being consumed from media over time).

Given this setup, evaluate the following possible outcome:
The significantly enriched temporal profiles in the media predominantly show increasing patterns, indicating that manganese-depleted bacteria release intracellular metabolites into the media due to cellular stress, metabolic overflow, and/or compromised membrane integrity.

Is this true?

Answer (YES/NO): NO